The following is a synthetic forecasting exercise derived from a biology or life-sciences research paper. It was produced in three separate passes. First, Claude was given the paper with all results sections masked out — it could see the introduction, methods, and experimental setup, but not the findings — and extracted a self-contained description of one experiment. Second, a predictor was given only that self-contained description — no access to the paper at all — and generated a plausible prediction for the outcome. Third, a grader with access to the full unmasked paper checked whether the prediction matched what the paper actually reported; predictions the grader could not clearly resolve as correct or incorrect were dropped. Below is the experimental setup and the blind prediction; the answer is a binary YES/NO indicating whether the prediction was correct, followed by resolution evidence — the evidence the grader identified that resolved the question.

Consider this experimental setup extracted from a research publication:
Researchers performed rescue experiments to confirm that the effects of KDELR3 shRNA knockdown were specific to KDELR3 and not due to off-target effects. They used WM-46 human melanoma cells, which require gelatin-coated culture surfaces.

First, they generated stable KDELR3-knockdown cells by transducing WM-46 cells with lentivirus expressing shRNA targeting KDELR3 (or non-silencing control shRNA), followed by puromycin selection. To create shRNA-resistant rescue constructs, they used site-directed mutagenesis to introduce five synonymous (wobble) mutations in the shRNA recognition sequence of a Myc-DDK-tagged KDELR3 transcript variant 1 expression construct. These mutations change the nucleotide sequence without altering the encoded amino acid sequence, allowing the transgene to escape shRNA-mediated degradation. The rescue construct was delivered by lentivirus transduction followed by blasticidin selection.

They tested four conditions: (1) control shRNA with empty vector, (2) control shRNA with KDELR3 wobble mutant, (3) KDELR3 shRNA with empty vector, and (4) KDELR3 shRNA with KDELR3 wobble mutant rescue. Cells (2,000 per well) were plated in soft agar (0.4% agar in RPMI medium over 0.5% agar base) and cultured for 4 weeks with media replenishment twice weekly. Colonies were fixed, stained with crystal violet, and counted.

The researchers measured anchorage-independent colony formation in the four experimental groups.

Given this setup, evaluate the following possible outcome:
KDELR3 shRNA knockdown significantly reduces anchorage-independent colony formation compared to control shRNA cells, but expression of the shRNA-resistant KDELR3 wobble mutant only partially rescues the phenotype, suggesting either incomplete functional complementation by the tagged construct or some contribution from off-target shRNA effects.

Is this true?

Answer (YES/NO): NO